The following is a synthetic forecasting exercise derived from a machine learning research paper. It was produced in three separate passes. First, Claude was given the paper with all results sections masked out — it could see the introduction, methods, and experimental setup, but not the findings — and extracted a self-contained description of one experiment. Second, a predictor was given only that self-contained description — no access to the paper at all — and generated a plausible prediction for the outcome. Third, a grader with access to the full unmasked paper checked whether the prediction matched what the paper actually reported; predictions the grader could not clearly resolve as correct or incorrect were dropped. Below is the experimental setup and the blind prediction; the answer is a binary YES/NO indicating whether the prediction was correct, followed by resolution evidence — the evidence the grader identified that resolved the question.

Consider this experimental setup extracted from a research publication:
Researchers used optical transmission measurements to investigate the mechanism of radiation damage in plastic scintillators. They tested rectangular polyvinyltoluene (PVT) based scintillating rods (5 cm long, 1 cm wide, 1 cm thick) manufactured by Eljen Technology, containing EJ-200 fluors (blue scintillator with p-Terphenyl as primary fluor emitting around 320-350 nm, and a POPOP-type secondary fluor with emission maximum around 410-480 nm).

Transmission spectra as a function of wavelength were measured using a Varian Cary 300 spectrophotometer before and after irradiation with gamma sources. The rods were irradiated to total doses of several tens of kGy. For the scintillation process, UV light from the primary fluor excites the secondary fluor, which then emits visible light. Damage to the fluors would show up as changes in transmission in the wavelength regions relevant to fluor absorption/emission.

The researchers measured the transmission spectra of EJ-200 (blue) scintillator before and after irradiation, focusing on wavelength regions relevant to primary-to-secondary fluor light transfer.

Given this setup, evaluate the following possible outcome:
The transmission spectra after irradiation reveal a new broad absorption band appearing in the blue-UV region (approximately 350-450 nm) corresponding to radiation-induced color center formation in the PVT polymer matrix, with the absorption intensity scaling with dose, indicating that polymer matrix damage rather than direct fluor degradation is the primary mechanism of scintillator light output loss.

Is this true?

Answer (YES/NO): NO